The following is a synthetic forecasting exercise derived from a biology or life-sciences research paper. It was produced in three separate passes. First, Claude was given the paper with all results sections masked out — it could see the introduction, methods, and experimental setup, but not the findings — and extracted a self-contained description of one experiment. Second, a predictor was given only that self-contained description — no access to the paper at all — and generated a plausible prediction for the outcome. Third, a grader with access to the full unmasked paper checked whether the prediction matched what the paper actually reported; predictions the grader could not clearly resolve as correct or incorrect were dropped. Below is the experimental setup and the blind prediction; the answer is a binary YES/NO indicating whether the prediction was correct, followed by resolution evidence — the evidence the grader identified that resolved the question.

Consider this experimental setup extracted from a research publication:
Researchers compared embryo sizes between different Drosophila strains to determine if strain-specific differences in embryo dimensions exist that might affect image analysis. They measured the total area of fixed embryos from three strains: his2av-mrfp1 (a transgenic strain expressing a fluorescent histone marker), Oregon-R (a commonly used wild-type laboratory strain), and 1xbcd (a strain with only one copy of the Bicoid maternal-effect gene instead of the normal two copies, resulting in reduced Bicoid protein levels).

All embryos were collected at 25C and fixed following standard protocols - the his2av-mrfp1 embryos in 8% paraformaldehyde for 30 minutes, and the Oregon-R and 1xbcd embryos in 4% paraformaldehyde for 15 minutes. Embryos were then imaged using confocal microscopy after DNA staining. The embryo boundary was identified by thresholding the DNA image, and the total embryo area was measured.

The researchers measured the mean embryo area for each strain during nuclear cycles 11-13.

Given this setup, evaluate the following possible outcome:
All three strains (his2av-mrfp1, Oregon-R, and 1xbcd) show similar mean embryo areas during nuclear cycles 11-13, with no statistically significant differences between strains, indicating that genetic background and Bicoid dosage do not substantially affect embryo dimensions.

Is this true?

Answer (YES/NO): NO